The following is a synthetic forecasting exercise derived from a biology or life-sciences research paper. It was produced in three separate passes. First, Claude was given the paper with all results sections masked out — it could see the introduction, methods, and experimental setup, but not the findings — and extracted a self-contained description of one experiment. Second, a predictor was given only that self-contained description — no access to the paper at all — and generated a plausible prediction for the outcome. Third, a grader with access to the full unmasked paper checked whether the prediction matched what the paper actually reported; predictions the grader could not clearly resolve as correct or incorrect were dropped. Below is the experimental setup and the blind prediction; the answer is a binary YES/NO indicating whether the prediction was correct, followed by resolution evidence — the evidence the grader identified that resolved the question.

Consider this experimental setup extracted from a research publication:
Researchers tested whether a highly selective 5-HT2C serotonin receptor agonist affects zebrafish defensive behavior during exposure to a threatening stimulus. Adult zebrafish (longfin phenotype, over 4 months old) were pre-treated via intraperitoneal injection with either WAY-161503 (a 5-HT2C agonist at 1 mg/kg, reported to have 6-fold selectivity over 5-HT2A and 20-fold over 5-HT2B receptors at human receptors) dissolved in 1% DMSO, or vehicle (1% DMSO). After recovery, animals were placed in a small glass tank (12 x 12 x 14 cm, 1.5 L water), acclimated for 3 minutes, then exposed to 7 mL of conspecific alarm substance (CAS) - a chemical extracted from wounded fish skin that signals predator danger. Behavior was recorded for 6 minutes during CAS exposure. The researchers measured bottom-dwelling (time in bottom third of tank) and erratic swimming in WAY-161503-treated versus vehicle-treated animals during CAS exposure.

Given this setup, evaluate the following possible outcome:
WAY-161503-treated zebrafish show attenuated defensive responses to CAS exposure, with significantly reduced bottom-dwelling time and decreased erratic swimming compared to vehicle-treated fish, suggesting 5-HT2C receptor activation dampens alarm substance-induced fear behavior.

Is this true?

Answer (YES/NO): YES